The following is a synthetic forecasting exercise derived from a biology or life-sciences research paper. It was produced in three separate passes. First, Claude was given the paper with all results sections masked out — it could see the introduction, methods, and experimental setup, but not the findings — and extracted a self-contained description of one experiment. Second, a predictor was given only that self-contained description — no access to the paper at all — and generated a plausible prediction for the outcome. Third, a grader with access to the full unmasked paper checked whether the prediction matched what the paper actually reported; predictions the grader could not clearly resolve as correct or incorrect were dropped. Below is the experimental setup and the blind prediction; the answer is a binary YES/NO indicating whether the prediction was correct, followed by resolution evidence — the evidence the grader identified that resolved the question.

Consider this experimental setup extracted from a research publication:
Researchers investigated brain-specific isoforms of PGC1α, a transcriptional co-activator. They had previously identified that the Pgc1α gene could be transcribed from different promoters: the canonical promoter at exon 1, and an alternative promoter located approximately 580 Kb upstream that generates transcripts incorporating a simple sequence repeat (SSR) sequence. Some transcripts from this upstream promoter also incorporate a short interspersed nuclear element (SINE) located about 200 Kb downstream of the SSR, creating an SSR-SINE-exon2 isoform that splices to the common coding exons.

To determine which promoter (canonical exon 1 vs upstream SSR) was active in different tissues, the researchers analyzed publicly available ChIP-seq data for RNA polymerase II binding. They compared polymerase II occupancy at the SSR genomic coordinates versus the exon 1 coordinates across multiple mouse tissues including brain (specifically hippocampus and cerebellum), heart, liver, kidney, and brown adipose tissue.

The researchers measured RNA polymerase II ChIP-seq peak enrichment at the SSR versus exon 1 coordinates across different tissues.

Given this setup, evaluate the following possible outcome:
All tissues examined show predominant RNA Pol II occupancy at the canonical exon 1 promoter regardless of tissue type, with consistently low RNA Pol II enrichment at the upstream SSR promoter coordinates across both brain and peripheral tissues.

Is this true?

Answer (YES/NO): NO